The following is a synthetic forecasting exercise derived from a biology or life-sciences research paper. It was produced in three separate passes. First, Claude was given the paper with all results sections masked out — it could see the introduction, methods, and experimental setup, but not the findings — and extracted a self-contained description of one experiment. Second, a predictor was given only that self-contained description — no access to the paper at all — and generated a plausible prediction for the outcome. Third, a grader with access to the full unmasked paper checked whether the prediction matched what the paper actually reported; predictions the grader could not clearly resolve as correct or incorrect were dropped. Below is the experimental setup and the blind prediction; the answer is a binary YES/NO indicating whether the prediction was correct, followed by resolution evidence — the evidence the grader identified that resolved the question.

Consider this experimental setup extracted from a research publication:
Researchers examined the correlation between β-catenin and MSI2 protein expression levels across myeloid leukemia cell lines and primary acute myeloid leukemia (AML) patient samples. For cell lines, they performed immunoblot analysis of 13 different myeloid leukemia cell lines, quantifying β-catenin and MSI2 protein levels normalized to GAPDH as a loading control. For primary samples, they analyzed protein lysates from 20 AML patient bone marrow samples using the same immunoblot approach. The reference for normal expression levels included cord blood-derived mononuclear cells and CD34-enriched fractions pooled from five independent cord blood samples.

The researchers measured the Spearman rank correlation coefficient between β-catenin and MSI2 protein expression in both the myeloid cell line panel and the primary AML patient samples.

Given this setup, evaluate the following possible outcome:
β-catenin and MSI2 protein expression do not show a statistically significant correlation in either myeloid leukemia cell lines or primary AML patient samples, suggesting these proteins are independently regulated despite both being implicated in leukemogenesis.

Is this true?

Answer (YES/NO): NO